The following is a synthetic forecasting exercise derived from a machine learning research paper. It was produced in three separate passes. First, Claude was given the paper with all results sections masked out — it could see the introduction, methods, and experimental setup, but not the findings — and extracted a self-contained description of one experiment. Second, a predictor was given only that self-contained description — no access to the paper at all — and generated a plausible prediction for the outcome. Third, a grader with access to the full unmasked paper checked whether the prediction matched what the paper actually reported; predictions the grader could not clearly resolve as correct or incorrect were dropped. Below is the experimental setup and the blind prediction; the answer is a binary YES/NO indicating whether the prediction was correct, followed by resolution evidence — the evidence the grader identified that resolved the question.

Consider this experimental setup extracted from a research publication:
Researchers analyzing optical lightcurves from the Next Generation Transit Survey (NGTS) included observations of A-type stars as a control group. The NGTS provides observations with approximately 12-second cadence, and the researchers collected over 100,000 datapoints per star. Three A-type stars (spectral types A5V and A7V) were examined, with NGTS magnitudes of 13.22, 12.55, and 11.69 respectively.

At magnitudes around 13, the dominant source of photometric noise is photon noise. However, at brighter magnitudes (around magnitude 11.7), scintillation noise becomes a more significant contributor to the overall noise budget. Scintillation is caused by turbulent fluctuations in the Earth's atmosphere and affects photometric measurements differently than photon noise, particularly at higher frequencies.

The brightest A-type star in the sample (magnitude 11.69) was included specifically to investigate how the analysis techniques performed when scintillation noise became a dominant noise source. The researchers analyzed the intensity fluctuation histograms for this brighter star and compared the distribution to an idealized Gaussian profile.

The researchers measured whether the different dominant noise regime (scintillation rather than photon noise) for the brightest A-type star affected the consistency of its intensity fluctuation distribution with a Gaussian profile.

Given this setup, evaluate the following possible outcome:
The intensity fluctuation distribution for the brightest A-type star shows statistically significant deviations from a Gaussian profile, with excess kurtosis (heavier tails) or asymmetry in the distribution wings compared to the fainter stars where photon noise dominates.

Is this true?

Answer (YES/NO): YES